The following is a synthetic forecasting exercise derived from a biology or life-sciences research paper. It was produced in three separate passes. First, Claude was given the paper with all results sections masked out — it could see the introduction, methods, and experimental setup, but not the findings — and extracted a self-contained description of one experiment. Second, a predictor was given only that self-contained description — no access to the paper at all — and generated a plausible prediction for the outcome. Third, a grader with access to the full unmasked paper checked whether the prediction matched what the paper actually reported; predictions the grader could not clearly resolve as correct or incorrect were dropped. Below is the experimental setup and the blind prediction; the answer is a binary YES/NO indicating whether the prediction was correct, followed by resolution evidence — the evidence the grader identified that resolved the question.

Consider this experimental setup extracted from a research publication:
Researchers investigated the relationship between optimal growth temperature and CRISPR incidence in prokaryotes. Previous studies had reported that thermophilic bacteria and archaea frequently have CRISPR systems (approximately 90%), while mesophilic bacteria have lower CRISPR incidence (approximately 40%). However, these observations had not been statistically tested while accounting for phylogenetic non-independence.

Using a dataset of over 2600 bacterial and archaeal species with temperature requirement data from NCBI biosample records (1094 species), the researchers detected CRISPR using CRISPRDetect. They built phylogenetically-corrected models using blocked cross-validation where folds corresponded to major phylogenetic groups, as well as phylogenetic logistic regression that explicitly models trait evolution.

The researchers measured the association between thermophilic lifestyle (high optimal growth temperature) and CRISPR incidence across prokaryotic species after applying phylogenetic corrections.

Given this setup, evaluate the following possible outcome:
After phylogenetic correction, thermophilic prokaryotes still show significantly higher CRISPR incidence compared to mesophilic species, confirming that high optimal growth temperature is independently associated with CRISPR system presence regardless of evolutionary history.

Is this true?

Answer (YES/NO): YES